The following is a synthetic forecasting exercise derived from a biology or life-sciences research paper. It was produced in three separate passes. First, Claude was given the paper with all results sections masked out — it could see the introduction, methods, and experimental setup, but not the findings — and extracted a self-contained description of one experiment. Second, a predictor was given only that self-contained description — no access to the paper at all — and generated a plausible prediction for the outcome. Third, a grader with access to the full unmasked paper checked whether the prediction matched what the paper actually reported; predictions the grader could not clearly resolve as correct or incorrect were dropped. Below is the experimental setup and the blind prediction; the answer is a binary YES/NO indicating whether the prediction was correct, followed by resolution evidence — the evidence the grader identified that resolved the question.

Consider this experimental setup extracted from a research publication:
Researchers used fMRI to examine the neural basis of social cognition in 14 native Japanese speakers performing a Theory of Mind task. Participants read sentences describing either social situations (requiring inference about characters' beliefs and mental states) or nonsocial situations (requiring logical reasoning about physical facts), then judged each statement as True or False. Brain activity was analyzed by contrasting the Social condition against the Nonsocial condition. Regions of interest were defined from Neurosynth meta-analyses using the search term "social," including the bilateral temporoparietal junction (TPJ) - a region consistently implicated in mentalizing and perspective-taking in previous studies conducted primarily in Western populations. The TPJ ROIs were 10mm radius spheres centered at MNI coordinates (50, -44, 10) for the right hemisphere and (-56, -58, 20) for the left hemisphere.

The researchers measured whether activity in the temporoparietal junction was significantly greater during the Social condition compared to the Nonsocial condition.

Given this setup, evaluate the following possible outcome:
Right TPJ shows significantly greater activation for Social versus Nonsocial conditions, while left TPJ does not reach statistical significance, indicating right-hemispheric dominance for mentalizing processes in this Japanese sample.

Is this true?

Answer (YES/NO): NO